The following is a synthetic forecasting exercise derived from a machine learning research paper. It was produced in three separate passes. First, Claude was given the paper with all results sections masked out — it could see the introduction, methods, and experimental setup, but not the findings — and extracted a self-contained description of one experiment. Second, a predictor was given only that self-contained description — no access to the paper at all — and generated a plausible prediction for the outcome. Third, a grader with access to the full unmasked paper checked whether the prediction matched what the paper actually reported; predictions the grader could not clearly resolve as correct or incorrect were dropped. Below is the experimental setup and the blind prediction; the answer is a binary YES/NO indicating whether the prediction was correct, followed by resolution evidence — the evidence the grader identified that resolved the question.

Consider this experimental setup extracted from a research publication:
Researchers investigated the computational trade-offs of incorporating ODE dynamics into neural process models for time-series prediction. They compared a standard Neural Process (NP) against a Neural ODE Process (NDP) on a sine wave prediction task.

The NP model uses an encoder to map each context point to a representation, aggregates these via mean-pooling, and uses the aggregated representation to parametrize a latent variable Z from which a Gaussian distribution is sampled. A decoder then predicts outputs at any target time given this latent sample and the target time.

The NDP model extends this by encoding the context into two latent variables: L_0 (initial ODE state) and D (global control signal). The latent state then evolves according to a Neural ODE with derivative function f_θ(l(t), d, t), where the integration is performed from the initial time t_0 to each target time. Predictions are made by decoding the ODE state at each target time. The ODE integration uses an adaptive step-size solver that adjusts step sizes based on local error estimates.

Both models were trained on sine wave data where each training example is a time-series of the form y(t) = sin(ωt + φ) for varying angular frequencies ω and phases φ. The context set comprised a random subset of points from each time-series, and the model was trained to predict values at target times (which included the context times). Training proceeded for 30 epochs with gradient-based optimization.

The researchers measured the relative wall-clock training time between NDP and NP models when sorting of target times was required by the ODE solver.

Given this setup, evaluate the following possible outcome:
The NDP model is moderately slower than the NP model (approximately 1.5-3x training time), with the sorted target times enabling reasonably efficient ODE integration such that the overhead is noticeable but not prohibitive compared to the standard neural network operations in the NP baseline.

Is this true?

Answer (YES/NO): NO